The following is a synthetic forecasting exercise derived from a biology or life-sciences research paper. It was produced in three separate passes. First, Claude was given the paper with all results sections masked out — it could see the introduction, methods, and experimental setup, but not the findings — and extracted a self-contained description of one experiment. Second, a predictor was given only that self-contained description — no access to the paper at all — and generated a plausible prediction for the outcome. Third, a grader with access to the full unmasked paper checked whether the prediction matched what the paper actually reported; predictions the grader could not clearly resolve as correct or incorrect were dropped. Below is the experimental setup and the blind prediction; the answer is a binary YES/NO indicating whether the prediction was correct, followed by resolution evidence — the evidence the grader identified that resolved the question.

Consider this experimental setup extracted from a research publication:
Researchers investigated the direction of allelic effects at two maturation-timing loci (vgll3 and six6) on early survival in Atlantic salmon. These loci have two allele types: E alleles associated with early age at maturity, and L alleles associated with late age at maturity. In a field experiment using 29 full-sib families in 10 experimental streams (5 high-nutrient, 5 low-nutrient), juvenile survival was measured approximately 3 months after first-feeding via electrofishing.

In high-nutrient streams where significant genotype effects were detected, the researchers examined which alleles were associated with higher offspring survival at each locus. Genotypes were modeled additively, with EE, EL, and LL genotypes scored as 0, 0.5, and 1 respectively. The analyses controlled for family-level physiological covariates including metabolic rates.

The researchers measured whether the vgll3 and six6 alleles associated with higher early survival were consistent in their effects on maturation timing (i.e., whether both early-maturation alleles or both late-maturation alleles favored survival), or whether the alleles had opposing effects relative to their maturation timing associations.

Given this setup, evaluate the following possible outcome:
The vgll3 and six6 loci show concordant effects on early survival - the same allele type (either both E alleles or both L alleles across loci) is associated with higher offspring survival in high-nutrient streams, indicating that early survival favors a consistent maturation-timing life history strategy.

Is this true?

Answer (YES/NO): NO